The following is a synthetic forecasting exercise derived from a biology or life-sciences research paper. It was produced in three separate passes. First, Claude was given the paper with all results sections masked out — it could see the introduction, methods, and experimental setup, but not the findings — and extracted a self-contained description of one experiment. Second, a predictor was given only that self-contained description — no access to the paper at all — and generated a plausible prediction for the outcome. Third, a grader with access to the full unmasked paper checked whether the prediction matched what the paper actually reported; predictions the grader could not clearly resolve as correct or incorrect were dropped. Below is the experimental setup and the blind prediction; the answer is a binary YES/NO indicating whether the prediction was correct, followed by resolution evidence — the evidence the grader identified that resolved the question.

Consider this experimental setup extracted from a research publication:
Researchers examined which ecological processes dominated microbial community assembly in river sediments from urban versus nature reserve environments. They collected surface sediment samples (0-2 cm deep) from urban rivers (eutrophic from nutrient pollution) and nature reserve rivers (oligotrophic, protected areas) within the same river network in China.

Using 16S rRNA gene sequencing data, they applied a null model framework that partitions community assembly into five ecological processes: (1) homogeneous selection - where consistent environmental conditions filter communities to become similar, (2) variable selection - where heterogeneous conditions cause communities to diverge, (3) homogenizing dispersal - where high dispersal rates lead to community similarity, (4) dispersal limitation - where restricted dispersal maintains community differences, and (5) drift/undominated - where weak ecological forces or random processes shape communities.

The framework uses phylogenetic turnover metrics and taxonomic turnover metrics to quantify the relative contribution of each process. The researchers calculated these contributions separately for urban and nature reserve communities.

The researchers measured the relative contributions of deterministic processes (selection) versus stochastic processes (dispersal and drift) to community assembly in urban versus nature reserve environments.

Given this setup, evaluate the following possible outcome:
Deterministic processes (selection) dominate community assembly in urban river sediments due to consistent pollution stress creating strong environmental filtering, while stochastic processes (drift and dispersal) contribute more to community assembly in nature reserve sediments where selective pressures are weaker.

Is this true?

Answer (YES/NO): YES